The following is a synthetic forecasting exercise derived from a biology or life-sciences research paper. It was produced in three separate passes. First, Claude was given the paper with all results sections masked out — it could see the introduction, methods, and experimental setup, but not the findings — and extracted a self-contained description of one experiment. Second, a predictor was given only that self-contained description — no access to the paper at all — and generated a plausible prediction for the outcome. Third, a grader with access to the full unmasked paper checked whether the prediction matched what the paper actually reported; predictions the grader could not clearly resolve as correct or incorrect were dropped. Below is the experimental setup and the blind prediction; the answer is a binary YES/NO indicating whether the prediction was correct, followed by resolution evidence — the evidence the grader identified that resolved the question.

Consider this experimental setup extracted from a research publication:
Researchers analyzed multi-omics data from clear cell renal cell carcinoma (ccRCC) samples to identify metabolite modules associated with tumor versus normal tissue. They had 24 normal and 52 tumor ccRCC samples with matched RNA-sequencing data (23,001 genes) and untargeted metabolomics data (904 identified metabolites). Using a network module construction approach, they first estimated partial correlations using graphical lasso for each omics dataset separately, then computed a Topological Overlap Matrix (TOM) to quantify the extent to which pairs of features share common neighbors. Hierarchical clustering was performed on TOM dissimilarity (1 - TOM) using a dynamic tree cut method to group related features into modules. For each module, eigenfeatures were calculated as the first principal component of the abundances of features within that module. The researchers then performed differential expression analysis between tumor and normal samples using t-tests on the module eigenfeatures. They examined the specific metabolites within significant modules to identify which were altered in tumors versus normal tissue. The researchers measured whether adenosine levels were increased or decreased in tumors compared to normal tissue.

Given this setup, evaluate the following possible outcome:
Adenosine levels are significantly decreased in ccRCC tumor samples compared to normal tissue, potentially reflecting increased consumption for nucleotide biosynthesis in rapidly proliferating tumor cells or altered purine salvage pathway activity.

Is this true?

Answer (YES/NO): YES